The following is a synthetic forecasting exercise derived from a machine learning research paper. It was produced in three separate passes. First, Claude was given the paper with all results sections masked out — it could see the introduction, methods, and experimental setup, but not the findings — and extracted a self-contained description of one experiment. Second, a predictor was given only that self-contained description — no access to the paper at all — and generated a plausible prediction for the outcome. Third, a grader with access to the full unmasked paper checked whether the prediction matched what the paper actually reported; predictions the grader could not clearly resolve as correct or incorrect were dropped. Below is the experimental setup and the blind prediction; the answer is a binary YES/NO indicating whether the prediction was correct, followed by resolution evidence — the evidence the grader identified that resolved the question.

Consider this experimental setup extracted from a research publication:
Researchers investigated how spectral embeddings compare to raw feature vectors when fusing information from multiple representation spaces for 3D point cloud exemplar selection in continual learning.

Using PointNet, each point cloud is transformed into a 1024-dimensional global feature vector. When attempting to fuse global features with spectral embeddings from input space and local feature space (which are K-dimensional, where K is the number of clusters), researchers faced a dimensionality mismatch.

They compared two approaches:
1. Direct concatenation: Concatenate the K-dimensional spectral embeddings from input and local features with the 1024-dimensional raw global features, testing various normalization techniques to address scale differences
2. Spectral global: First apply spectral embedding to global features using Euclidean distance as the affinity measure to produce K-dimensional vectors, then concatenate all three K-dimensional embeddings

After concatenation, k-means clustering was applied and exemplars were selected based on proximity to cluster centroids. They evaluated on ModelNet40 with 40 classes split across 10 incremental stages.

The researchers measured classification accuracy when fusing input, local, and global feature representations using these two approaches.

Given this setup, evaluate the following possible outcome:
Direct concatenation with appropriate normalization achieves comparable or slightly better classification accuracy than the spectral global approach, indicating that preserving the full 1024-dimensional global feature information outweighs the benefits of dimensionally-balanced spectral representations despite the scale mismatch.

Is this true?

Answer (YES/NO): NO